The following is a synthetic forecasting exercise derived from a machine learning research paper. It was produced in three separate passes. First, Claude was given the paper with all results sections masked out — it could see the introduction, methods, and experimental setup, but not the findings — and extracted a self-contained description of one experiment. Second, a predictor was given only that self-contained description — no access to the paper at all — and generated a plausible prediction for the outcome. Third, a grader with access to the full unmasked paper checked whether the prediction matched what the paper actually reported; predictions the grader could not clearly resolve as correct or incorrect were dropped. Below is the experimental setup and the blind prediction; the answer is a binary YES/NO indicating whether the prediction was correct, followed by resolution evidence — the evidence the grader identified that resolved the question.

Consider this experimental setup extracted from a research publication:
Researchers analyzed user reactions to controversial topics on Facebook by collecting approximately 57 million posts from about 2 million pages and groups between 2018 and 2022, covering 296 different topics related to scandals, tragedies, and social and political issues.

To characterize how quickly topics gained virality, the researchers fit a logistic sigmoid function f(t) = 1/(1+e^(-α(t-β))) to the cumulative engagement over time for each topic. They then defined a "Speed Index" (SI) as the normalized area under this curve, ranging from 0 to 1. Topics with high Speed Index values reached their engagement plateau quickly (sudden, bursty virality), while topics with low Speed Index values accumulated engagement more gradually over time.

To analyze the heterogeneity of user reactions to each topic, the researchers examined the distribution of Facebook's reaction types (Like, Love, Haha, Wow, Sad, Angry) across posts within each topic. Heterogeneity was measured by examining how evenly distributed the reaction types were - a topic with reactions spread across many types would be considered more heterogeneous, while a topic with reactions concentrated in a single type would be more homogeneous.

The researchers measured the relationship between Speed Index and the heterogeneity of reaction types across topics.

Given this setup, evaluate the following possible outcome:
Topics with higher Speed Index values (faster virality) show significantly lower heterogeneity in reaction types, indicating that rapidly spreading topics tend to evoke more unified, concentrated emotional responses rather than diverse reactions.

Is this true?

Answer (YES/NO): NO